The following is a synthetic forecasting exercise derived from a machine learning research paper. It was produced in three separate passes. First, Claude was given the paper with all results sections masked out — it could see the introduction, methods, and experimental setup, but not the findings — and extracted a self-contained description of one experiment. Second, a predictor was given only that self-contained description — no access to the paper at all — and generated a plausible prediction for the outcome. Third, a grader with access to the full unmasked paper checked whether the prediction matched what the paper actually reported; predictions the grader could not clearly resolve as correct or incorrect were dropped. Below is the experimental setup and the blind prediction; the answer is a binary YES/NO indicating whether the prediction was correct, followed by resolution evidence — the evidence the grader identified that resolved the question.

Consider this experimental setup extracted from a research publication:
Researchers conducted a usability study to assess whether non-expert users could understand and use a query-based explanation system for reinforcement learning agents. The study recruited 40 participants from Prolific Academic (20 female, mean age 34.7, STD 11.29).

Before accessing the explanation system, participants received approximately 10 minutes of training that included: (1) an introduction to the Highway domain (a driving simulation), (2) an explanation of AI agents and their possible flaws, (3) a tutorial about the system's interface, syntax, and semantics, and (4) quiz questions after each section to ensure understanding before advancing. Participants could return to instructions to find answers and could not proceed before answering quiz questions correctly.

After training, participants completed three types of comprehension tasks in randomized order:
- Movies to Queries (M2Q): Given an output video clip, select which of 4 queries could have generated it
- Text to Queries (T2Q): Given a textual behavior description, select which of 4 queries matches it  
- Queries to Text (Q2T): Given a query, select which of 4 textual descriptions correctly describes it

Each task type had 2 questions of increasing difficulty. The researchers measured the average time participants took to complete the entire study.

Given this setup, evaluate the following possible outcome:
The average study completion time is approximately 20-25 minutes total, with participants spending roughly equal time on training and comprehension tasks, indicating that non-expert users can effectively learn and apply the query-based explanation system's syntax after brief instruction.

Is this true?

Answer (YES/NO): NO